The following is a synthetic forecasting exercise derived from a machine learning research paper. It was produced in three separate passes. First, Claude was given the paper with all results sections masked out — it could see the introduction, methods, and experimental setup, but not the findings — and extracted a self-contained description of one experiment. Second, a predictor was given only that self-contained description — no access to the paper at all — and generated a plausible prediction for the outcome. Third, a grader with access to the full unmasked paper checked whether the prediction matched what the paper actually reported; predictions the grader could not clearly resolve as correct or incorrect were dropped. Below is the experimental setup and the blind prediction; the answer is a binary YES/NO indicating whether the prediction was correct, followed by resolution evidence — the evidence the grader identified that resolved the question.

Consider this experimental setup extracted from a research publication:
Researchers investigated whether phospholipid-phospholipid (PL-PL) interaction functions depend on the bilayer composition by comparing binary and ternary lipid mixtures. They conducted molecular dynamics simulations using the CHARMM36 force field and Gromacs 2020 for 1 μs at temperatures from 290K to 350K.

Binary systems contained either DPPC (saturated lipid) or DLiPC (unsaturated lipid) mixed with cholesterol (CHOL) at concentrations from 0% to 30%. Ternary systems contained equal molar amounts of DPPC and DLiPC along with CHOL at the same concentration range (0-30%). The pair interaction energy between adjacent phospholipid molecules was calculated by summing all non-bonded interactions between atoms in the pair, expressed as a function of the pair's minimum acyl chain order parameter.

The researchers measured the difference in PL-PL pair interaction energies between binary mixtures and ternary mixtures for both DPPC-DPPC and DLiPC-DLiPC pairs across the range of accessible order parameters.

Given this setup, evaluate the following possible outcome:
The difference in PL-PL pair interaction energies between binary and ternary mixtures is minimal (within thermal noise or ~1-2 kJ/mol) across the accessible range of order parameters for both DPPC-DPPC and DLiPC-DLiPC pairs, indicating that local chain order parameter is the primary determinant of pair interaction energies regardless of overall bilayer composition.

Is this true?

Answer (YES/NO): YES